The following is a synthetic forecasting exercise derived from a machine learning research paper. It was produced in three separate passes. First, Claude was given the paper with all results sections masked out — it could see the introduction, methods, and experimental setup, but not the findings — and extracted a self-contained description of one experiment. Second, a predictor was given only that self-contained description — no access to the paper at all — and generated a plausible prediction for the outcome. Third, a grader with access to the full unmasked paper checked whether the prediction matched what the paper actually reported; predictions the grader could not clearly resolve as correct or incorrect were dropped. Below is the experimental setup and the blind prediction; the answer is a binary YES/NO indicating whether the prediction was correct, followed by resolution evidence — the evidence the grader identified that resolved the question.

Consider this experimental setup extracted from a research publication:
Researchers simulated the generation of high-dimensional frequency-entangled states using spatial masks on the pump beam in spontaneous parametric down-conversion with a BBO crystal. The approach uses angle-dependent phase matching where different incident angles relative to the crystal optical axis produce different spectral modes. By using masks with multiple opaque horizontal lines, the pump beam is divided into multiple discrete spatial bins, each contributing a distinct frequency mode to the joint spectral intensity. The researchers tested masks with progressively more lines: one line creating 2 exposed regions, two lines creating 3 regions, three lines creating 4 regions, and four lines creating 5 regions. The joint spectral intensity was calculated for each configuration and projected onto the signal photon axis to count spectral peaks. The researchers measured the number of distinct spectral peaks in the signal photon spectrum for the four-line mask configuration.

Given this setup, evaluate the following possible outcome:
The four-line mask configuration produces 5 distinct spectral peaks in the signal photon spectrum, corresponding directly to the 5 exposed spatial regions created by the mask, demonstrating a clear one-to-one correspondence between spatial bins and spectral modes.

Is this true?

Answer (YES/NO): YES